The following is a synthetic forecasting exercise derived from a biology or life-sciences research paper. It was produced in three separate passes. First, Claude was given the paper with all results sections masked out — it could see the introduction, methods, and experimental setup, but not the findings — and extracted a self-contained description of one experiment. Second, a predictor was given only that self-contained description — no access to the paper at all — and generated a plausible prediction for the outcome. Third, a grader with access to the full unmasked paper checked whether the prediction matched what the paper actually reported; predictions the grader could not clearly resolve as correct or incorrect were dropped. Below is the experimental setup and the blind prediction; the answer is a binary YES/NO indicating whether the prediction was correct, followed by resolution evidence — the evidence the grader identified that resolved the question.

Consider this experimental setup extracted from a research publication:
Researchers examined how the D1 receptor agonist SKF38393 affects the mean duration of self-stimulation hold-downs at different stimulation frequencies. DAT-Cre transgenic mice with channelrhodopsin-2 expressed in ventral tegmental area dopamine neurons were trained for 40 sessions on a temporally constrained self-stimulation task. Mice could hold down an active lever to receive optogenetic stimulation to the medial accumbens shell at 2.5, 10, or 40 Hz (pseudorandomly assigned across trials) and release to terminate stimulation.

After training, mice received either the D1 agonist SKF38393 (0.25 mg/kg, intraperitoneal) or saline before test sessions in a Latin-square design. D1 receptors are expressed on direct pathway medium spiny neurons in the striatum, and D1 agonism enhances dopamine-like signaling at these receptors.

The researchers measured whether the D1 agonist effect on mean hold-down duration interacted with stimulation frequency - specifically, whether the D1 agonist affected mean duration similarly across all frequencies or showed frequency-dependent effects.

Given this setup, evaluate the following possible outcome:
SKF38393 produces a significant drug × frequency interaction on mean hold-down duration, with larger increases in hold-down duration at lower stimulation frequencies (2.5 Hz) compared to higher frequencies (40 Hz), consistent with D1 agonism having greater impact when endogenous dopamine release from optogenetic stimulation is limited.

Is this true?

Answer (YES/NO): NO